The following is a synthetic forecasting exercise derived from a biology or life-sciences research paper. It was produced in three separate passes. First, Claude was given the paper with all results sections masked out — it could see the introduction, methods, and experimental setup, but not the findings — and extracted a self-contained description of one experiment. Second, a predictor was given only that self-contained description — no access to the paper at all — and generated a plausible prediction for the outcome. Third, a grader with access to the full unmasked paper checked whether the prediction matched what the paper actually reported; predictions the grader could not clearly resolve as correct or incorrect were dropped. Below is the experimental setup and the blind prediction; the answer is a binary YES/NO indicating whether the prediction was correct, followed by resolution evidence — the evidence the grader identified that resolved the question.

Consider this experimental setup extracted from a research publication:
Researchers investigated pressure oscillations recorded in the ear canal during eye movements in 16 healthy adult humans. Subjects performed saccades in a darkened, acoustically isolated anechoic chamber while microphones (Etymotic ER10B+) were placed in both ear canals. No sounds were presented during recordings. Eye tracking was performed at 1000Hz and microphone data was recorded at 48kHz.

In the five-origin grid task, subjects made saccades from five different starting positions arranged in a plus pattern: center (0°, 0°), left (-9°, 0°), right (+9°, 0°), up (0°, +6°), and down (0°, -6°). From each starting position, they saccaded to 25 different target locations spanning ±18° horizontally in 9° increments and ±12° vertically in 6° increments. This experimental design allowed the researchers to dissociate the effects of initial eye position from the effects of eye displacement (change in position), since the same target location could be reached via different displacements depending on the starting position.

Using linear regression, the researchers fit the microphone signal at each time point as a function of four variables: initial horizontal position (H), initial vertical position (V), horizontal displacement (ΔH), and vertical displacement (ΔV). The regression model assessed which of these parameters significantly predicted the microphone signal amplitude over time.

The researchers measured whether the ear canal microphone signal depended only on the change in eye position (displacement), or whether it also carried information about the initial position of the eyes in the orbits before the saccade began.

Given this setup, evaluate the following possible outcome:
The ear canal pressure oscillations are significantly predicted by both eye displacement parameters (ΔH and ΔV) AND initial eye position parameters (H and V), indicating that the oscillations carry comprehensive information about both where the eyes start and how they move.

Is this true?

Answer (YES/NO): NO